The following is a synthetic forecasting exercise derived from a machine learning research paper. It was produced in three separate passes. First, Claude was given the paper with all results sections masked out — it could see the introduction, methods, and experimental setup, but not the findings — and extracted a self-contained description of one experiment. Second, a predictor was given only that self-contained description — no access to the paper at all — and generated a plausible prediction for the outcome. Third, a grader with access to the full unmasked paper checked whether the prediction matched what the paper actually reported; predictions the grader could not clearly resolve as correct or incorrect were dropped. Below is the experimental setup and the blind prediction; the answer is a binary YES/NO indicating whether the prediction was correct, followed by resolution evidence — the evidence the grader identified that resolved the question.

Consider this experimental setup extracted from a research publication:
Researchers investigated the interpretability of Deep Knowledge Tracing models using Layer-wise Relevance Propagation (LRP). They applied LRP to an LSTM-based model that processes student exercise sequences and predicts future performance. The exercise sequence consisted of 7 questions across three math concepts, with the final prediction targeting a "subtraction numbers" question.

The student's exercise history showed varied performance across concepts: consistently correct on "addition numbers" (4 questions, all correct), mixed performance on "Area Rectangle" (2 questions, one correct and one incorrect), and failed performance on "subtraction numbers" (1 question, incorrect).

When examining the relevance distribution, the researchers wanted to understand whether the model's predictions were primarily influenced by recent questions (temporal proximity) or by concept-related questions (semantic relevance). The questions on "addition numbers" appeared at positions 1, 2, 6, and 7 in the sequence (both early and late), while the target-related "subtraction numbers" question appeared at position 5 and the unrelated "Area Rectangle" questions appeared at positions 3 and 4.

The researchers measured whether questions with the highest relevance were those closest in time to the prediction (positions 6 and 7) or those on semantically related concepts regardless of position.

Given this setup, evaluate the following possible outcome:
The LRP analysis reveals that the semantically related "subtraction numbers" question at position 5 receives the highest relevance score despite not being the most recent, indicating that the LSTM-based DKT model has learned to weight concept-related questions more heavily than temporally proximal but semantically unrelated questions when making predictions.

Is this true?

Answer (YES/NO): NO